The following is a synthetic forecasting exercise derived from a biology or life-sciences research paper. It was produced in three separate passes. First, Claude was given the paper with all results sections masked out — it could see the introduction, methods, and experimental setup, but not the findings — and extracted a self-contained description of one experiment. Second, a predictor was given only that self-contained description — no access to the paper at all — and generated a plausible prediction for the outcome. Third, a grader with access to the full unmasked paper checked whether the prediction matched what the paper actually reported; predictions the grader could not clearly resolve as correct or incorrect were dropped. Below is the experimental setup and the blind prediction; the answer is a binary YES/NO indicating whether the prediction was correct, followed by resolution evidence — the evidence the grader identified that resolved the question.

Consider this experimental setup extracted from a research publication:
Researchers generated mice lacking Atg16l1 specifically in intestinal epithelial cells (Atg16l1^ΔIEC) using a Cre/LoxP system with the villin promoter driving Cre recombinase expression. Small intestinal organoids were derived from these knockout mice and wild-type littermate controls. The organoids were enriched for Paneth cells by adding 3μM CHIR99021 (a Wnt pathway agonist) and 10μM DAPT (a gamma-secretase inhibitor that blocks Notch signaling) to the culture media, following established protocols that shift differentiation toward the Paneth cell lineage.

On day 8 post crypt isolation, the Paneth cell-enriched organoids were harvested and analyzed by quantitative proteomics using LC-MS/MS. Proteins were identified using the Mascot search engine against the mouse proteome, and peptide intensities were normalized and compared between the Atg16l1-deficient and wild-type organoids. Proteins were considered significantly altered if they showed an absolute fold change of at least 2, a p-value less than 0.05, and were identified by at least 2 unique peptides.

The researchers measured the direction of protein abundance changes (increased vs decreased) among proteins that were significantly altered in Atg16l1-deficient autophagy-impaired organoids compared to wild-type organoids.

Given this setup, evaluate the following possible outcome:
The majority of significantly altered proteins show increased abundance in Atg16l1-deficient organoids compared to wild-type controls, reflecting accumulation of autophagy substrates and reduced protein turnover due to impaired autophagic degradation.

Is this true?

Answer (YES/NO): YES